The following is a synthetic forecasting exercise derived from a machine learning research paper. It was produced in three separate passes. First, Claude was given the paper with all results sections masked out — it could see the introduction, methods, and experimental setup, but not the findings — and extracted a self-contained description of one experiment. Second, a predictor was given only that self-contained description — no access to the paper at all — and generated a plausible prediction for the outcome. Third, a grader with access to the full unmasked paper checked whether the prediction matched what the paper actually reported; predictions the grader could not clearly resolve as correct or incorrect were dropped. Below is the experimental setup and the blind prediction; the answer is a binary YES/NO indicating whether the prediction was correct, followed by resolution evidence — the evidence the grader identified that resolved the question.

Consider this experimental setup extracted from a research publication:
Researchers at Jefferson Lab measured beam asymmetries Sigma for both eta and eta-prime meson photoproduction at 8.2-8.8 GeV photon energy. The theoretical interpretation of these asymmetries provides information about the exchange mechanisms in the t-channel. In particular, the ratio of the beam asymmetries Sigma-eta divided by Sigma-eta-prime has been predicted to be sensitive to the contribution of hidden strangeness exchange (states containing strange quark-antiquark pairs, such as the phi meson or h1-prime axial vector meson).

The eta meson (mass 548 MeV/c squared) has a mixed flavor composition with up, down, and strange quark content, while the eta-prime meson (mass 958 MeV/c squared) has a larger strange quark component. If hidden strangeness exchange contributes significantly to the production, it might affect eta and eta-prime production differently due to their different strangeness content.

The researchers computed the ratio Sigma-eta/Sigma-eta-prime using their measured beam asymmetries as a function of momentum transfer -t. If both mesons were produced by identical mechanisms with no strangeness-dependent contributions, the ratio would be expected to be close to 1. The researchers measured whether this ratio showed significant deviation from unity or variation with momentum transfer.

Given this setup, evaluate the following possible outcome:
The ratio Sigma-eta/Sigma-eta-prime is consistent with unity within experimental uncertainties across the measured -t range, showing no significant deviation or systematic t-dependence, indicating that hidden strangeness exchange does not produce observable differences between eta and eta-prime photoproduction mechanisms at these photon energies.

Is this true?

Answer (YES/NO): YES